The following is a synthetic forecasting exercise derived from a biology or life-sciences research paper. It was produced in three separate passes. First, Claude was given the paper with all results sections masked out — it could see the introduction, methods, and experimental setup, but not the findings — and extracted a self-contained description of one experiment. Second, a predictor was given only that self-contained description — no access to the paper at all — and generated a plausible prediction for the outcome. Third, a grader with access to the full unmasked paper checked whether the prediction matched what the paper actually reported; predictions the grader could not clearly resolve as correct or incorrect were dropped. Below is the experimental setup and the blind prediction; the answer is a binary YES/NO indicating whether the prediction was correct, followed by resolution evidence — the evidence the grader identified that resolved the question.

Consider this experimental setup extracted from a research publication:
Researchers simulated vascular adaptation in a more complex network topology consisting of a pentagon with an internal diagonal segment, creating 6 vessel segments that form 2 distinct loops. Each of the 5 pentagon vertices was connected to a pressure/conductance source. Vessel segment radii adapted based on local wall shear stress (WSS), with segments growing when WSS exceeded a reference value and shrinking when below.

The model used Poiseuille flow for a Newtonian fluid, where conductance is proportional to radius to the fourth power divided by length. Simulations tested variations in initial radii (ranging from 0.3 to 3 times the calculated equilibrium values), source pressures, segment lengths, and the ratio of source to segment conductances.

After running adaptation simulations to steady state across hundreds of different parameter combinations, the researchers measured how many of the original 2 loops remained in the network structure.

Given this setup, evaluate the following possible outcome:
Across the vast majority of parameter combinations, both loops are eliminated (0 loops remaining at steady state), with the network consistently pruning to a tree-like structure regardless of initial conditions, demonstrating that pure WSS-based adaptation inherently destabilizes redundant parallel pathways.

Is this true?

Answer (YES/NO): YES